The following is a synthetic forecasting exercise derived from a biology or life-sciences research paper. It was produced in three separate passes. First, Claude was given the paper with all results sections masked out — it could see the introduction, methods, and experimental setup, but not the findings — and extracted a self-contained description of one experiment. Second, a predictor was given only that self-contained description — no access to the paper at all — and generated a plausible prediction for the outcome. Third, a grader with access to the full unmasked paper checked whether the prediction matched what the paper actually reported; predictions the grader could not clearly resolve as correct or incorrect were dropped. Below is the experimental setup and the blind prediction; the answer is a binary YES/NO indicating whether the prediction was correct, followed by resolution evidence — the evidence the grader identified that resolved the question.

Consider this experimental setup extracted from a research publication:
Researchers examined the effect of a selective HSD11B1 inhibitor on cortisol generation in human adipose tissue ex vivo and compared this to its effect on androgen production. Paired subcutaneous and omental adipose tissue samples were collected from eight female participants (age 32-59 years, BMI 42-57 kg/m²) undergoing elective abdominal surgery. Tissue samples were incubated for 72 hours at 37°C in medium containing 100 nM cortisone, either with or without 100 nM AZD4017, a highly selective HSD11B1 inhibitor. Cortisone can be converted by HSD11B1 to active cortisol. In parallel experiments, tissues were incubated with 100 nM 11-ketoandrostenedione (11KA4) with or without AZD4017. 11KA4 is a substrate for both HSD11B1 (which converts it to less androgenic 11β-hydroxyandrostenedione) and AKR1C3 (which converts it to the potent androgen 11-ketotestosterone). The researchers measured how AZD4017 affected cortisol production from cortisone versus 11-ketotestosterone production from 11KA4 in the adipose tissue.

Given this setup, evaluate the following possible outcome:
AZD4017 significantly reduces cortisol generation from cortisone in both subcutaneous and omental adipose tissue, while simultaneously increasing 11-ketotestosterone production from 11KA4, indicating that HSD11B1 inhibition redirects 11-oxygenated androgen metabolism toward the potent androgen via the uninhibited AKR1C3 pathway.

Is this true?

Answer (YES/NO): YES